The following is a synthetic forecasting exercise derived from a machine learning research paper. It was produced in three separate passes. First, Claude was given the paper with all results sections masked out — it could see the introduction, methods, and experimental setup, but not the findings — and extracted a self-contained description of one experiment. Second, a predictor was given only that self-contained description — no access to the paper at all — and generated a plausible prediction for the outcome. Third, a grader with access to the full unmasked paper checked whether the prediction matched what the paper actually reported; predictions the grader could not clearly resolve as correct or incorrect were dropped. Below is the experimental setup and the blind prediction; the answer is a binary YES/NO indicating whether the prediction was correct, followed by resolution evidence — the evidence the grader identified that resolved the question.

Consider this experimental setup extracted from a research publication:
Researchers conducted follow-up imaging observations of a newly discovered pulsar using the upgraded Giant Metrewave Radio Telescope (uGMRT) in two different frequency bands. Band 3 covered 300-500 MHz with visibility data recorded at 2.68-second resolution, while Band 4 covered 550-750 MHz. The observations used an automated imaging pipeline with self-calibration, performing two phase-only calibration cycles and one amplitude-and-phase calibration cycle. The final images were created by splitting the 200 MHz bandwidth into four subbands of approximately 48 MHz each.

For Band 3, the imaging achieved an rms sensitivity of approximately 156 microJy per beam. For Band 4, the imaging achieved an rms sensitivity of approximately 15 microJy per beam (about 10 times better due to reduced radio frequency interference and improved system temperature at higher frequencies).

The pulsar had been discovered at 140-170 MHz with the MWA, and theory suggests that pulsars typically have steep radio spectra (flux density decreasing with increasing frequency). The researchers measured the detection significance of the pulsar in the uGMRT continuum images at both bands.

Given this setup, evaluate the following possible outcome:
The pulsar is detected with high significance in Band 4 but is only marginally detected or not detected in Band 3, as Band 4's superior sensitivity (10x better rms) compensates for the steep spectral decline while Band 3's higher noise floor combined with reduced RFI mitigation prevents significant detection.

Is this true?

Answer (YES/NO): NO